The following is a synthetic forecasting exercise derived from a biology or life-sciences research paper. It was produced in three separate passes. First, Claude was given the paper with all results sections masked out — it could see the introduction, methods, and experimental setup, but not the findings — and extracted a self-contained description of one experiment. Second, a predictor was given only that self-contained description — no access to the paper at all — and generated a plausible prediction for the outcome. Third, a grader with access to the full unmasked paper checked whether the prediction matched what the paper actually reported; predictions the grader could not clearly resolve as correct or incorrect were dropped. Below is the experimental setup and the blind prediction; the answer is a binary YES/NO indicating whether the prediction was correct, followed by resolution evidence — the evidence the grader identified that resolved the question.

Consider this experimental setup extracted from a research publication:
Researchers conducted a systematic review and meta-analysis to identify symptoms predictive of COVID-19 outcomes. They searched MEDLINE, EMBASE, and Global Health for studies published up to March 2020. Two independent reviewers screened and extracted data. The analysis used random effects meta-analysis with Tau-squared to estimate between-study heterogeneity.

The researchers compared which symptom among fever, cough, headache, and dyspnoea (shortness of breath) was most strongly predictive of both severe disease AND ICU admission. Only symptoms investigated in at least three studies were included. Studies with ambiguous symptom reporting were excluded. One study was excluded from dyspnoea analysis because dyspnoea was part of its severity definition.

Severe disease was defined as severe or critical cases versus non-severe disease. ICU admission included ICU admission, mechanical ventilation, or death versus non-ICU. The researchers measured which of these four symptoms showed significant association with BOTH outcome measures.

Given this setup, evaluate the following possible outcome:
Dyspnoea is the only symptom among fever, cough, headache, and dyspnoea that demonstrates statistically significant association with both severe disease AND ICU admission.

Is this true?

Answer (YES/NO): YES